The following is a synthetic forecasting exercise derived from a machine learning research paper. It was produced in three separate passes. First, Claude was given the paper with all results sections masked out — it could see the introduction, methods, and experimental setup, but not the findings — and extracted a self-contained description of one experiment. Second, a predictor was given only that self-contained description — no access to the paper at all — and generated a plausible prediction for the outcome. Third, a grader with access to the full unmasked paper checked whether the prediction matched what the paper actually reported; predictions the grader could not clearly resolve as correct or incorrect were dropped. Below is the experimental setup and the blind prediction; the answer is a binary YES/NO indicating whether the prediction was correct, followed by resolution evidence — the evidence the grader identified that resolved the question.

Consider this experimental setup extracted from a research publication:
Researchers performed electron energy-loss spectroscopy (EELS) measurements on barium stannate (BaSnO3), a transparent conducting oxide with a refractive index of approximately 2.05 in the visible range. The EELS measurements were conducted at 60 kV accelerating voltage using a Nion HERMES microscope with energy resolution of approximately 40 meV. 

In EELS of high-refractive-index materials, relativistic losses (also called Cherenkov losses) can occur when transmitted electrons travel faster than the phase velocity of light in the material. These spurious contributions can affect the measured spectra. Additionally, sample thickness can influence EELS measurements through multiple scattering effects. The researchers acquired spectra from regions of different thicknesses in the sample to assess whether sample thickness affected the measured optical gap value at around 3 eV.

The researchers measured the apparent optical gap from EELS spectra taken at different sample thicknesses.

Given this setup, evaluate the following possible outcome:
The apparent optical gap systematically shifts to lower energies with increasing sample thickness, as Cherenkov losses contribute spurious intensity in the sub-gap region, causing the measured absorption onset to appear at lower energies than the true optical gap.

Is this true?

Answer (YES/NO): NO